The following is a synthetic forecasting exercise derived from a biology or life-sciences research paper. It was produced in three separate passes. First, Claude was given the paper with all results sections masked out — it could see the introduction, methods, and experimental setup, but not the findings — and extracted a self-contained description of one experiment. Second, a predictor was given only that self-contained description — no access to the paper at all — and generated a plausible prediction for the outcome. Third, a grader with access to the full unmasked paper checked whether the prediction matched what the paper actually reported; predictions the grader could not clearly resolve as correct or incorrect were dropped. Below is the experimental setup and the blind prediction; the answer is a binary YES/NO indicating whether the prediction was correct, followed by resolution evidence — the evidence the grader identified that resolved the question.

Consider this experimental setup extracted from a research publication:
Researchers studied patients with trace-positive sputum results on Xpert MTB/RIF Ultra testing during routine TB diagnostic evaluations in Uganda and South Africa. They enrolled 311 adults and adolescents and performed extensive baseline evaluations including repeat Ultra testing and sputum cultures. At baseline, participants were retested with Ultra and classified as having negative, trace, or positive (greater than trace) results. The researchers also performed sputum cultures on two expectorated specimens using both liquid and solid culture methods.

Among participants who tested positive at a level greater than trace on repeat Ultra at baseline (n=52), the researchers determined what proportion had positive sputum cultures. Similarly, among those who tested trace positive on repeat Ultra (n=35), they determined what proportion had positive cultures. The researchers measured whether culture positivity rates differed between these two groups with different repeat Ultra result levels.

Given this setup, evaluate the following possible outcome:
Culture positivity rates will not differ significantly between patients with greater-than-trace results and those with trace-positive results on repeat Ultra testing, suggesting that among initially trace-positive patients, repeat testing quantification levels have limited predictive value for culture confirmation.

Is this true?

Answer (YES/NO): NO